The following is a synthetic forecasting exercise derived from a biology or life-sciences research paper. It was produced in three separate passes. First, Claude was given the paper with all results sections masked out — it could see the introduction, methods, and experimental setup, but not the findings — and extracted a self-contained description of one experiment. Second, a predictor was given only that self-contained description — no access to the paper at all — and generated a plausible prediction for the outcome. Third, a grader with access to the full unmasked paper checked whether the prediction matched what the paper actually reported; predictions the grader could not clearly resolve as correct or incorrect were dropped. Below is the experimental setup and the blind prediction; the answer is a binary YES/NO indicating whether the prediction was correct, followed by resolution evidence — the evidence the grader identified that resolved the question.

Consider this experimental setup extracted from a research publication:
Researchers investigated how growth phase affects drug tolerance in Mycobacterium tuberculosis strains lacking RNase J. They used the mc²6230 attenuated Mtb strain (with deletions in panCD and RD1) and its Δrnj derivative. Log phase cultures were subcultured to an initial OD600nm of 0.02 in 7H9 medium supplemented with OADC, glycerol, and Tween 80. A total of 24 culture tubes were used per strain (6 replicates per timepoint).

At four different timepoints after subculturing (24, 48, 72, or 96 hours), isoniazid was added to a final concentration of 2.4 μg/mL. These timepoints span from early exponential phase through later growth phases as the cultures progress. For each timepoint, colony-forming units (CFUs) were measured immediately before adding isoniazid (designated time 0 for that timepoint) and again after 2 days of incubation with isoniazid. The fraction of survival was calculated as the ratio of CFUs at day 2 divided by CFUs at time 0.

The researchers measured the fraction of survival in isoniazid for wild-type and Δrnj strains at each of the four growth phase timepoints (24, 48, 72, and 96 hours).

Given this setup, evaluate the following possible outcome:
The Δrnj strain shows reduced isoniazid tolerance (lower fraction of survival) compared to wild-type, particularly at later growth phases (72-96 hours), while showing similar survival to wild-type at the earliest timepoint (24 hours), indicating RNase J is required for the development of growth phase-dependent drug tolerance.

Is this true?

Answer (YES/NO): NO